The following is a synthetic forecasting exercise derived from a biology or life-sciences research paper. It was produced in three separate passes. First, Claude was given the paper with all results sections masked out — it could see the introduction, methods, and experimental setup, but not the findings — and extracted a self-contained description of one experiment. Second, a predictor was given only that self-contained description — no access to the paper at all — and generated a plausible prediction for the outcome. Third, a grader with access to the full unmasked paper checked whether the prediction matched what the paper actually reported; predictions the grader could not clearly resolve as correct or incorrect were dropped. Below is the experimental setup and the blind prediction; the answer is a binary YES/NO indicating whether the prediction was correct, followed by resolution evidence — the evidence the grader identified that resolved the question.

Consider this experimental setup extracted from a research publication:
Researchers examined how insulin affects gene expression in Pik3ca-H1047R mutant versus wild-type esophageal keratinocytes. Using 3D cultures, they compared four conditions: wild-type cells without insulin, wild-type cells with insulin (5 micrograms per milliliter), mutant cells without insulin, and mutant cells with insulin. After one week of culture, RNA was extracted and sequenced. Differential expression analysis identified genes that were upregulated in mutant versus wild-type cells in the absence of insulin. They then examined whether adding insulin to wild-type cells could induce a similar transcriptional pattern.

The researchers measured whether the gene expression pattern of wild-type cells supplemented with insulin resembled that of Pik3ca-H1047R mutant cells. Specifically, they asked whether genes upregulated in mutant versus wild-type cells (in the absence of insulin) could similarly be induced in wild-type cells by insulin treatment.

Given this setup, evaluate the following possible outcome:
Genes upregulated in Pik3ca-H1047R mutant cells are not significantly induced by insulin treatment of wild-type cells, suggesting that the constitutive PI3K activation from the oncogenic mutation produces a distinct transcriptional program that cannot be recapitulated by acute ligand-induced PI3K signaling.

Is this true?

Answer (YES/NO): NO